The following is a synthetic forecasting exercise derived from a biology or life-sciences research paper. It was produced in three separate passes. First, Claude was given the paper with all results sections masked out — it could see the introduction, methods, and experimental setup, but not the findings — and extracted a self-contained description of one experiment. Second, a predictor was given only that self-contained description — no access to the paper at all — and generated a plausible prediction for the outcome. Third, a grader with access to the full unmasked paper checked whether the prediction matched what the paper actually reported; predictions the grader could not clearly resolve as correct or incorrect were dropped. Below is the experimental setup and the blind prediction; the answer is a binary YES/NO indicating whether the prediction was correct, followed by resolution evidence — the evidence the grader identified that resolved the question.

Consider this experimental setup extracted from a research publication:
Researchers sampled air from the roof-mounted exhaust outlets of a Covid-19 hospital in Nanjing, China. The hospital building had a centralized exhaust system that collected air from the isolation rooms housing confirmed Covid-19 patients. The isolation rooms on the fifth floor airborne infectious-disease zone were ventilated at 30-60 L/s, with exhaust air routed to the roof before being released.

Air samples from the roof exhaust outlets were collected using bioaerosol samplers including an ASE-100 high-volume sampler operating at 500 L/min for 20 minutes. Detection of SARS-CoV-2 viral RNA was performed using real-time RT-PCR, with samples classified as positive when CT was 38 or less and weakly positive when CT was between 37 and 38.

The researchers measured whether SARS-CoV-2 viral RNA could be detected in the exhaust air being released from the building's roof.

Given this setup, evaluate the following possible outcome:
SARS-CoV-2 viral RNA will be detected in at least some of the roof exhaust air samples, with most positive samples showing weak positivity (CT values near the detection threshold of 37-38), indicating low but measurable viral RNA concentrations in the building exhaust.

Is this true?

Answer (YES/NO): NO